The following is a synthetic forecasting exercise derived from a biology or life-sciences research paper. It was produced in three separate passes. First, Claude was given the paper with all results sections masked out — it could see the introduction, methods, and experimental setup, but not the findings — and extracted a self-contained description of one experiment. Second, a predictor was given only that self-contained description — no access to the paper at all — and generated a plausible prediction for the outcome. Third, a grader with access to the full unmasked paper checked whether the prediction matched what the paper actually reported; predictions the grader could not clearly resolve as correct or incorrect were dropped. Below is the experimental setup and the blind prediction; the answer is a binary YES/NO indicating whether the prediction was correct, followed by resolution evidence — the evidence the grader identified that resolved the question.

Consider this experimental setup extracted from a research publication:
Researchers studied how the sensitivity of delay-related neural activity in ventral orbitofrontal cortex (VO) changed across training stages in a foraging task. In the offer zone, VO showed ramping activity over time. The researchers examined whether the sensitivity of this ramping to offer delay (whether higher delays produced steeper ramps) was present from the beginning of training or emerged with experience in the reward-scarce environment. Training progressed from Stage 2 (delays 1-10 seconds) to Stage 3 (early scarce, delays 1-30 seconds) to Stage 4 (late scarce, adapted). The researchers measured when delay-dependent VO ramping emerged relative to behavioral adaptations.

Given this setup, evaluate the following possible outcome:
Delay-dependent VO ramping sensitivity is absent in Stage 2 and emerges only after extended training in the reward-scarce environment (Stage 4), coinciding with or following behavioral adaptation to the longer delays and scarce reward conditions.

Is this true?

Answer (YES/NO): NO